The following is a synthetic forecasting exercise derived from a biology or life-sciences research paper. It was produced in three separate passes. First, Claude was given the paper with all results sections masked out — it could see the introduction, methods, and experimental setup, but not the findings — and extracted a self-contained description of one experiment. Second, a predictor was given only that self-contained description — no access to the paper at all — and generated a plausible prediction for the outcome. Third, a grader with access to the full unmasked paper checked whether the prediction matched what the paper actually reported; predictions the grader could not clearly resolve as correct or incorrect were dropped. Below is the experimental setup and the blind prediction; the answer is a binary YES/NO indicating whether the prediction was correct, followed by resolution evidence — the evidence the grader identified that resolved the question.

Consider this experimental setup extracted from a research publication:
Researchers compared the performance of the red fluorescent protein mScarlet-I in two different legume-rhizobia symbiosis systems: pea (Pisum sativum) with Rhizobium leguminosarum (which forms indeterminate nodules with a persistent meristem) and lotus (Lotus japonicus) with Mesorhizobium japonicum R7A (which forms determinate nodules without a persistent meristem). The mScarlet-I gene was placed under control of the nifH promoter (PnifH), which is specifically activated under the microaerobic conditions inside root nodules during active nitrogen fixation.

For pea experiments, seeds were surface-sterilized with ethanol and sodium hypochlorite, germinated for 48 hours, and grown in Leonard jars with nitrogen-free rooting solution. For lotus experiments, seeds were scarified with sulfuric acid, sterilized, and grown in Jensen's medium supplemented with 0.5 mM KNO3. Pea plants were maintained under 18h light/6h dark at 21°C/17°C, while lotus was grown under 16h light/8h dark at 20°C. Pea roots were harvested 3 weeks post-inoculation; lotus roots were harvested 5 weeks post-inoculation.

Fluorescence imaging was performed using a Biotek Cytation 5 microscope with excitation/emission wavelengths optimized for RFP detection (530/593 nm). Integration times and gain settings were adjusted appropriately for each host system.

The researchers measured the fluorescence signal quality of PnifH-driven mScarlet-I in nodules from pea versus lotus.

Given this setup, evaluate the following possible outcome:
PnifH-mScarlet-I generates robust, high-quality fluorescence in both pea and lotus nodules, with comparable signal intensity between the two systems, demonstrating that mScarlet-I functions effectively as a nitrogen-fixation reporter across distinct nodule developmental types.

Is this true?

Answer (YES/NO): NO